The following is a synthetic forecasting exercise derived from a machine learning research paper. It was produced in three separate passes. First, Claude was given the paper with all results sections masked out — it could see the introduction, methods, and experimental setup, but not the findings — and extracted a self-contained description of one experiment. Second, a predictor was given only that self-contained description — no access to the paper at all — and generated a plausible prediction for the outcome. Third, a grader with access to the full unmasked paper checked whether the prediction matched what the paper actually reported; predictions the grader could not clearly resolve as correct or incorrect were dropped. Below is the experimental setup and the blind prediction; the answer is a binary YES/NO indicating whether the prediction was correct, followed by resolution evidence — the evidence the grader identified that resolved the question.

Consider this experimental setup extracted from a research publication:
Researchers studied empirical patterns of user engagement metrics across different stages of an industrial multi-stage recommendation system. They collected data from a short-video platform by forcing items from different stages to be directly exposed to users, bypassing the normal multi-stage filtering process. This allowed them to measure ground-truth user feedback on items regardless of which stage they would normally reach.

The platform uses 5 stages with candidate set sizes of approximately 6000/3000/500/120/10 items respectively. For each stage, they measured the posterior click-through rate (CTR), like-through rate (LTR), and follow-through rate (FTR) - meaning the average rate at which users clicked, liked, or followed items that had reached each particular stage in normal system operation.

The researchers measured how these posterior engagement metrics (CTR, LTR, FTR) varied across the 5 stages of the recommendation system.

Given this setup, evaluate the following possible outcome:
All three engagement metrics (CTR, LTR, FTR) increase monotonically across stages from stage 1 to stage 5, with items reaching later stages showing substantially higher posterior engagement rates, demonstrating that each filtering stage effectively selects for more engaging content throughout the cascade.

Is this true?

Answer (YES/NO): YES